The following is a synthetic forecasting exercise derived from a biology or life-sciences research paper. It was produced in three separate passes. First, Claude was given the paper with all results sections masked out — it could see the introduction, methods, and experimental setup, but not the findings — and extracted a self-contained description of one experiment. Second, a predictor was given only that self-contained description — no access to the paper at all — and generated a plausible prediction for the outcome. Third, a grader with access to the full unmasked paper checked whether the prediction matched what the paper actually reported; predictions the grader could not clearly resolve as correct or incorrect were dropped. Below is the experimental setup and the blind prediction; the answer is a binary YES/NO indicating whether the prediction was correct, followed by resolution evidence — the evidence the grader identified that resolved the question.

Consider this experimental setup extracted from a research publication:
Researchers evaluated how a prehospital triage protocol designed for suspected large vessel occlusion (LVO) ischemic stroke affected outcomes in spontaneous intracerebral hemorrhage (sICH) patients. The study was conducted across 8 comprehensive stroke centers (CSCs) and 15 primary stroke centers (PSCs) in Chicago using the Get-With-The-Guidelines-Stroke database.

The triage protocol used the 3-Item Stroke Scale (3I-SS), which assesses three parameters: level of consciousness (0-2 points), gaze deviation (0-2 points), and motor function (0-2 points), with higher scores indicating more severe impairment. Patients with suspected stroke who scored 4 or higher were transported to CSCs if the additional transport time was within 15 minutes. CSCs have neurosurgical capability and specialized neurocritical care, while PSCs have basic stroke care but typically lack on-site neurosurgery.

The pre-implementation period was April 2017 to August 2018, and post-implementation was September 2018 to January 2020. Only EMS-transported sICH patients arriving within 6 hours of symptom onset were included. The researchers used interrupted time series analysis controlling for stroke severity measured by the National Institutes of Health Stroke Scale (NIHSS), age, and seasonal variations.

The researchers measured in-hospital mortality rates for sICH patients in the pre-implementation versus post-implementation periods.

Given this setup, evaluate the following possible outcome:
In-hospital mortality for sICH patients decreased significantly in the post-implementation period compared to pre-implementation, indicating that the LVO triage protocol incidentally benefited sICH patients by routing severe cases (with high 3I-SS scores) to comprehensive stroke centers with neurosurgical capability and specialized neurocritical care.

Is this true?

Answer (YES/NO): NO